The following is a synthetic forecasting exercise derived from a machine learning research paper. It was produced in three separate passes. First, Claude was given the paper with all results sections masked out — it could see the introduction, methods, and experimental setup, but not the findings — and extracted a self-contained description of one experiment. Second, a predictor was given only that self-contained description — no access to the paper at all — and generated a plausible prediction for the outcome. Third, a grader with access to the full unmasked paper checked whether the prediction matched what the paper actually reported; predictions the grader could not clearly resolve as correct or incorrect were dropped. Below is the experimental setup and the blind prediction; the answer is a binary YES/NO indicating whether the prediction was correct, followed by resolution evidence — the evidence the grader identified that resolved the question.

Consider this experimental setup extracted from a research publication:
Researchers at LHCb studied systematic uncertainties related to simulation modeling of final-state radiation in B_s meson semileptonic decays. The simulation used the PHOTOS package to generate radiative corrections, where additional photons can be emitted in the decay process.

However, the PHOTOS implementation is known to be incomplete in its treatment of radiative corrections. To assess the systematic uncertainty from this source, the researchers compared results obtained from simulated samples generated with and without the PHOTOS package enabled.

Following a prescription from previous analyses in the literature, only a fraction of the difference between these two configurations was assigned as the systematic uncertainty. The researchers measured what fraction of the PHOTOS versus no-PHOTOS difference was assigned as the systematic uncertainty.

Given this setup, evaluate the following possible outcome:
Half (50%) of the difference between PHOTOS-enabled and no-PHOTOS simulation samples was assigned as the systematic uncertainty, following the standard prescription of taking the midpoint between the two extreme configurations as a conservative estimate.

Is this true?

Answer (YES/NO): NO